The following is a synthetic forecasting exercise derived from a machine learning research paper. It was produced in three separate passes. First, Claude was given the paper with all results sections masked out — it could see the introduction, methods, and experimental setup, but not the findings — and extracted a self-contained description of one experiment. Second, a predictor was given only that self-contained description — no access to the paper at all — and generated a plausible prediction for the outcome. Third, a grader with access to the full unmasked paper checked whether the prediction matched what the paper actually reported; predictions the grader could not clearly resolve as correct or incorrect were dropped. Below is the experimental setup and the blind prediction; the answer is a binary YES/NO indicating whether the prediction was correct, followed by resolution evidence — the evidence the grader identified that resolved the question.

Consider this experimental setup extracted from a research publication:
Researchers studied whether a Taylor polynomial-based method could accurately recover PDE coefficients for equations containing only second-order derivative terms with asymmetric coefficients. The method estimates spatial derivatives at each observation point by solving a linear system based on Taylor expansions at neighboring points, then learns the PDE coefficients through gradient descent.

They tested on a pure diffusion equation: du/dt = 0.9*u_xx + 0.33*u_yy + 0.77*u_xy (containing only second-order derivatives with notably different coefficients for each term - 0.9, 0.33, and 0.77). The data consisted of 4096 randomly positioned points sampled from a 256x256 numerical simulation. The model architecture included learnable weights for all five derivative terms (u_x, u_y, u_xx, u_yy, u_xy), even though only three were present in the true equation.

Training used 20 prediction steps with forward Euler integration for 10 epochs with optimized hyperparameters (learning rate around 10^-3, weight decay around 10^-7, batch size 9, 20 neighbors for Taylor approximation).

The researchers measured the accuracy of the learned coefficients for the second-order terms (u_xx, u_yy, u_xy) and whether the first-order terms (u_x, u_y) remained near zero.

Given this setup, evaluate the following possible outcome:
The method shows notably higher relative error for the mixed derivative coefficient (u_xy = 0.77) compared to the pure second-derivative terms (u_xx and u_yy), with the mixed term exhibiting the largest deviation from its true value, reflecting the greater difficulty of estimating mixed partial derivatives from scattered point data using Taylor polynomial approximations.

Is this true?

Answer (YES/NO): NO